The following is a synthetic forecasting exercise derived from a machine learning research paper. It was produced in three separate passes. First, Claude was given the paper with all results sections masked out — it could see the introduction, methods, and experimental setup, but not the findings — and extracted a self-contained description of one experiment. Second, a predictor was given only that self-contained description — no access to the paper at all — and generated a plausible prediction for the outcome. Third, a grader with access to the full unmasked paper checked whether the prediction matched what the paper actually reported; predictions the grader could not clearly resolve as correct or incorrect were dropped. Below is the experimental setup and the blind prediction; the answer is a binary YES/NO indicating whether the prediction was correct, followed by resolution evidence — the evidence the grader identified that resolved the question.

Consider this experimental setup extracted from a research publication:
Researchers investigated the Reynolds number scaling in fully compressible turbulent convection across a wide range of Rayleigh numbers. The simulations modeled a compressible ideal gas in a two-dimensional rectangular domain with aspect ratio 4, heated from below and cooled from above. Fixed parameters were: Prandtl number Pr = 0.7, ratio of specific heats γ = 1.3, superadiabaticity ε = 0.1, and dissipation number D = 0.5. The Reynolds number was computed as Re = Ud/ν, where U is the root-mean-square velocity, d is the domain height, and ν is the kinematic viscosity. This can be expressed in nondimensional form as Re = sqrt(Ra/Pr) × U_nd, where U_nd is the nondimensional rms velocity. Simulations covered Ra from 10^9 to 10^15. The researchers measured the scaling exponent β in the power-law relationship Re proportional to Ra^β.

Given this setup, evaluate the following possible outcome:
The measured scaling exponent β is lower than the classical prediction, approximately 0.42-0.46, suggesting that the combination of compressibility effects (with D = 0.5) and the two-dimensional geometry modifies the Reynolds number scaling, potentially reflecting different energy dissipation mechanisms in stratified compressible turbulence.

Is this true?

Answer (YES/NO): NO